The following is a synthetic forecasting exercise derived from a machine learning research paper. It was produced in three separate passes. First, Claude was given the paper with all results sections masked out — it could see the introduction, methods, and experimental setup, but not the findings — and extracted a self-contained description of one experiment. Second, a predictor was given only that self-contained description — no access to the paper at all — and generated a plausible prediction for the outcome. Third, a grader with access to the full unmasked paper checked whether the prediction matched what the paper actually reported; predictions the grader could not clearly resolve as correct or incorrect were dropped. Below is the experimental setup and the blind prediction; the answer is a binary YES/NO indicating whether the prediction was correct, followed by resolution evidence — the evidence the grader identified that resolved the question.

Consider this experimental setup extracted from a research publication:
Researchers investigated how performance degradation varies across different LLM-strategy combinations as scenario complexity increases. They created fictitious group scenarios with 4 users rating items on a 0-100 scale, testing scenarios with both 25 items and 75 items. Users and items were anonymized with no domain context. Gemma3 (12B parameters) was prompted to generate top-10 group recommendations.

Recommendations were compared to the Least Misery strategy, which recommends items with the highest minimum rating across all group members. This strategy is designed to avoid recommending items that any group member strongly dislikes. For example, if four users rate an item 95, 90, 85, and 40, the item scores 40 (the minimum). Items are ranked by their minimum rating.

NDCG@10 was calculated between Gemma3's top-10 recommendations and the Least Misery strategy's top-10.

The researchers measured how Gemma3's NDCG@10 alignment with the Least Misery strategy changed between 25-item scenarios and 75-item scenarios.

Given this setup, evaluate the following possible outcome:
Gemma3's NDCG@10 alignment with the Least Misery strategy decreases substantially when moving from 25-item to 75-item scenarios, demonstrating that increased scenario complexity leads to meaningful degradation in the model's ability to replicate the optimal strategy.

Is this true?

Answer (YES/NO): YES